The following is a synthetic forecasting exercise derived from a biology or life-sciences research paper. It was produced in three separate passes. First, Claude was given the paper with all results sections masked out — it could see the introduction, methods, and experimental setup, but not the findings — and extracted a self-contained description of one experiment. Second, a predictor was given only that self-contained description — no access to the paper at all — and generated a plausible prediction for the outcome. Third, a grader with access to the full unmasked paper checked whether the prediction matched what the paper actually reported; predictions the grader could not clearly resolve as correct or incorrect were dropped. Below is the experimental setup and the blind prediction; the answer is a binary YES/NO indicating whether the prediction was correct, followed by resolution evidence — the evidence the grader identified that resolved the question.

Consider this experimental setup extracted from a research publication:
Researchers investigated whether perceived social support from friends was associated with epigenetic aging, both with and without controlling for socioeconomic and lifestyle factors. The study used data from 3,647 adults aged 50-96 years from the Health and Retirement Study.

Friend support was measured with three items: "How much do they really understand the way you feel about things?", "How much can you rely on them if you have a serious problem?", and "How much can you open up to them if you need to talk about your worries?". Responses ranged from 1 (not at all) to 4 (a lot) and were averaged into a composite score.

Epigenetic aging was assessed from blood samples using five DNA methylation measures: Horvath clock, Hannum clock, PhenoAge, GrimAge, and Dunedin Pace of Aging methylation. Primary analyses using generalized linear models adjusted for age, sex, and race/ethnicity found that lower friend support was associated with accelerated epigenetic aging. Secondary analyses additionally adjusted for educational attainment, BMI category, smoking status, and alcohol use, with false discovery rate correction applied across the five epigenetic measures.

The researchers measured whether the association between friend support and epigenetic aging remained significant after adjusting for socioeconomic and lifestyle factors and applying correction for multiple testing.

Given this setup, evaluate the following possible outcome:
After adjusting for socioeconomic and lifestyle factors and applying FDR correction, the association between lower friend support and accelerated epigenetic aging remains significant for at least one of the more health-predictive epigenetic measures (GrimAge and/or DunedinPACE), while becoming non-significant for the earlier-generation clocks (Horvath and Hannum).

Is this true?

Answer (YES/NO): NO